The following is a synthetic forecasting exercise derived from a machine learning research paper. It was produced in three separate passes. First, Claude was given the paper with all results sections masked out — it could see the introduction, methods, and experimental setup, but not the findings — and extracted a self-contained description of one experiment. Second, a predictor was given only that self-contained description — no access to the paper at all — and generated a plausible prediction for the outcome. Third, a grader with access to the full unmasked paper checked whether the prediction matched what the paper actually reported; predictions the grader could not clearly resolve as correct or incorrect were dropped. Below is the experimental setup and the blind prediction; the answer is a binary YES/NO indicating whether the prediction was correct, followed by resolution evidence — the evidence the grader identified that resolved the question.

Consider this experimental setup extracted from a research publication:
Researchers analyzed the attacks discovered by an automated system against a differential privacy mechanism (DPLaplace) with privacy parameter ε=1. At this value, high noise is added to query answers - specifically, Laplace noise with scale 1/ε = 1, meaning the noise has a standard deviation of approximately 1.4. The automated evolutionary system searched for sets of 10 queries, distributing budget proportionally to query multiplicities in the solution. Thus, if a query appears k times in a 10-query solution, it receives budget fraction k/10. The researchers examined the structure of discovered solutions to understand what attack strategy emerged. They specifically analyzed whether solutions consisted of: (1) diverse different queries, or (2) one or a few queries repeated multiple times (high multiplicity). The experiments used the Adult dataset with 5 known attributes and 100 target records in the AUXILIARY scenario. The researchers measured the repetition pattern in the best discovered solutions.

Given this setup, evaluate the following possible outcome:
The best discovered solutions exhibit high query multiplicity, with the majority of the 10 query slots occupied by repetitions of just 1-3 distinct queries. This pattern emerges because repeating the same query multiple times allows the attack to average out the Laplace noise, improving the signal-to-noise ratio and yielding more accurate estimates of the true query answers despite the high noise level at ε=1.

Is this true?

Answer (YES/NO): YES